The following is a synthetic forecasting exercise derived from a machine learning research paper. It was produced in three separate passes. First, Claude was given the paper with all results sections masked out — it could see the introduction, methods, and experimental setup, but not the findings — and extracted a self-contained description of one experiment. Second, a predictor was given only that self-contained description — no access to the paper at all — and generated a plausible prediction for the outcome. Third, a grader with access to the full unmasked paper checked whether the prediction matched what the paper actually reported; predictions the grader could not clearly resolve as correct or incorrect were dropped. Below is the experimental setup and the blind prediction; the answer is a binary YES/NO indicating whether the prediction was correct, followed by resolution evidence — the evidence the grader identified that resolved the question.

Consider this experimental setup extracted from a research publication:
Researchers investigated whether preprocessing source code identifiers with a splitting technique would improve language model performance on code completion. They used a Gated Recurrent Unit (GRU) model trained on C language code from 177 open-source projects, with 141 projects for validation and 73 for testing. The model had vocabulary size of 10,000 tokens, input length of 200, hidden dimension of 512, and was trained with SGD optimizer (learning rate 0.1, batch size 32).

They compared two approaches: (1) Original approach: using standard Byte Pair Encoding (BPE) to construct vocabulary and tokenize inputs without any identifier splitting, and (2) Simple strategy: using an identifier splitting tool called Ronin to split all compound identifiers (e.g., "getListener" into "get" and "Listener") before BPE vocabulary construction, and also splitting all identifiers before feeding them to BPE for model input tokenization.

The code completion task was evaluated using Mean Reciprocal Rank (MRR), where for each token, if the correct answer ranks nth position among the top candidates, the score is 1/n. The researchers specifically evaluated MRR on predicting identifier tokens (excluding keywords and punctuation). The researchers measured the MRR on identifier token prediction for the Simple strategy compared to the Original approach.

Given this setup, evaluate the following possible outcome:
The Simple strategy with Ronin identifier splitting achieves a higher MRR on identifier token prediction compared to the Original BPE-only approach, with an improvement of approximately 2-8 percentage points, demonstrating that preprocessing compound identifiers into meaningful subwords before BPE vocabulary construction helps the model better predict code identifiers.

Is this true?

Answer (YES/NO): NO